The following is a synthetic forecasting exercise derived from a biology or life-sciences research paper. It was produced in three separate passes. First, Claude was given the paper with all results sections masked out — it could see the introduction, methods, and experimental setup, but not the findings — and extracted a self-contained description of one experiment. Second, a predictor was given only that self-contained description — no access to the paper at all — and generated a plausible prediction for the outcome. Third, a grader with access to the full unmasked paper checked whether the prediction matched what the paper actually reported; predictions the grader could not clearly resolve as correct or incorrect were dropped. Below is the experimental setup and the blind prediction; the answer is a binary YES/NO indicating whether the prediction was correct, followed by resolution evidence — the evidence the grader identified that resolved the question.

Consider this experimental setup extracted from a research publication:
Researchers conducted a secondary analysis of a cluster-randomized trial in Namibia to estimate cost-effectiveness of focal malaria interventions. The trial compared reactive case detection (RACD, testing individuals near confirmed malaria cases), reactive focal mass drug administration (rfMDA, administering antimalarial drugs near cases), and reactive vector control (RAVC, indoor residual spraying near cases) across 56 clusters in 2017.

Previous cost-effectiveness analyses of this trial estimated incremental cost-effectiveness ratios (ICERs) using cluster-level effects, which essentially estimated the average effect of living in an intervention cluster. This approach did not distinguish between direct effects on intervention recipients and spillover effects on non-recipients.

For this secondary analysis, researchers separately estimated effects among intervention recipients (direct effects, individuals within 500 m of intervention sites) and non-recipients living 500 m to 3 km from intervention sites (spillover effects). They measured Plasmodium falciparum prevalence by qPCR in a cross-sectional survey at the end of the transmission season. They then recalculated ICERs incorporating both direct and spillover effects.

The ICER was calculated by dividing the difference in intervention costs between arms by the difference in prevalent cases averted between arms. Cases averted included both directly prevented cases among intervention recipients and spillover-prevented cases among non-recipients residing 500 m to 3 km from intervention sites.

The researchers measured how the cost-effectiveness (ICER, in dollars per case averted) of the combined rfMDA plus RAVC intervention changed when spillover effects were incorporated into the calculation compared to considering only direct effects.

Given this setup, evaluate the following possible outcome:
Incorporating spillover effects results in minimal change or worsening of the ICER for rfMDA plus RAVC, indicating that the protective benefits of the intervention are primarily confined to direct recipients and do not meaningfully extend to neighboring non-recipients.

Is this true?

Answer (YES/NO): NO